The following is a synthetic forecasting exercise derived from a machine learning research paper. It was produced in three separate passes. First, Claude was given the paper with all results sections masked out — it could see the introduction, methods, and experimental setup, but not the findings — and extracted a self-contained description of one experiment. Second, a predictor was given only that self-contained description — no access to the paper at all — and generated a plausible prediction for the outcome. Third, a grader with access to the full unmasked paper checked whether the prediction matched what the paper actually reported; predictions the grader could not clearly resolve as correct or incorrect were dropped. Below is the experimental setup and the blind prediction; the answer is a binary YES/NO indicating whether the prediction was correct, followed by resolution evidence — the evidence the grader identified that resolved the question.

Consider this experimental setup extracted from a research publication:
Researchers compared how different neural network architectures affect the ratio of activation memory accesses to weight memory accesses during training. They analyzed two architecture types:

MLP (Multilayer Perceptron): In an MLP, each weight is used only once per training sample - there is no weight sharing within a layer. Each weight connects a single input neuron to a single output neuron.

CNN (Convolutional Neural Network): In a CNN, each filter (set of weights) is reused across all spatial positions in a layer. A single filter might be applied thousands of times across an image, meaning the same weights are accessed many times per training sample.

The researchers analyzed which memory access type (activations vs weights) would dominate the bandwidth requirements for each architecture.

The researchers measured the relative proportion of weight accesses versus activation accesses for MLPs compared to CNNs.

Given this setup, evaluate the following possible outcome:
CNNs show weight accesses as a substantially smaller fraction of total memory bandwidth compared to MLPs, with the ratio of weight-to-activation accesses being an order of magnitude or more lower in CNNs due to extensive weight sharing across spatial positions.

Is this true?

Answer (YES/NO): YES